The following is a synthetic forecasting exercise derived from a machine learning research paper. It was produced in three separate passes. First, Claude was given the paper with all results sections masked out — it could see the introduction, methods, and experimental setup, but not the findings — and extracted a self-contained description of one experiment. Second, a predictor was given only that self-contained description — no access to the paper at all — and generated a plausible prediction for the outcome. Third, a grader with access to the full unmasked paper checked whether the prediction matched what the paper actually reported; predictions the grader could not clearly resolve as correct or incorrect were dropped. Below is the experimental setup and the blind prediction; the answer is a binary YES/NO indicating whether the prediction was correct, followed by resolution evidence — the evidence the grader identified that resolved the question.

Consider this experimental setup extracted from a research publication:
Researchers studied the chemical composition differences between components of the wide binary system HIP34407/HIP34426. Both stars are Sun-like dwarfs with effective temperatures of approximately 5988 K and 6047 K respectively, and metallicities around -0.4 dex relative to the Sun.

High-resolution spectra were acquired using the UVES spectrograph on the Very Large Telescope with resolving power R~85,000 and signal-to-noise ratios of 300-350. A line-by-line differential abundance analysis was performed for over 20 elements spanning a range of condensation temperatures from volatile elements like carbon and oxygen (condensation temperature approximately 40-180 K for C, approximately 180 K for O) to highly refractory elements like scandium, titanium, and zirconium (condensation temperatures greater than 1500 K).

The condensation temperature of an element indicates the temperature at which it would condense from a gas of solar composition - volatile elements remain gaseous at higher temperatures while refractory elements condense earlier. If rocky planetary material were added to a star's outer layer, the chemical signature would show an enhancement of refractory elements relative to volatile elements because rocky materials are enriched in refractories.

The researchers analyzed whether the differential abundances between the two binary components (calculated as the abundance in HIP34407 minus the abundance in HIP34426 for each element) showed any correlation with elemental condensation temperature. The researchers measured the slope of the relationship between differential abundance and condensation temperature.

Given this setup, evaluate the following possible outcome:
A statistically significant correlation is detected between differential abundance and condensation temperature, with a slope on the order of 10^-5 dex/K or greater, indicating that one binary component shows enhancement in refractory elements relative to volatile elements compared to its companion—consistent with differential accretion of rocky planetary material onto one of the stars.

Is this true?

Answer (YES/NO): YES